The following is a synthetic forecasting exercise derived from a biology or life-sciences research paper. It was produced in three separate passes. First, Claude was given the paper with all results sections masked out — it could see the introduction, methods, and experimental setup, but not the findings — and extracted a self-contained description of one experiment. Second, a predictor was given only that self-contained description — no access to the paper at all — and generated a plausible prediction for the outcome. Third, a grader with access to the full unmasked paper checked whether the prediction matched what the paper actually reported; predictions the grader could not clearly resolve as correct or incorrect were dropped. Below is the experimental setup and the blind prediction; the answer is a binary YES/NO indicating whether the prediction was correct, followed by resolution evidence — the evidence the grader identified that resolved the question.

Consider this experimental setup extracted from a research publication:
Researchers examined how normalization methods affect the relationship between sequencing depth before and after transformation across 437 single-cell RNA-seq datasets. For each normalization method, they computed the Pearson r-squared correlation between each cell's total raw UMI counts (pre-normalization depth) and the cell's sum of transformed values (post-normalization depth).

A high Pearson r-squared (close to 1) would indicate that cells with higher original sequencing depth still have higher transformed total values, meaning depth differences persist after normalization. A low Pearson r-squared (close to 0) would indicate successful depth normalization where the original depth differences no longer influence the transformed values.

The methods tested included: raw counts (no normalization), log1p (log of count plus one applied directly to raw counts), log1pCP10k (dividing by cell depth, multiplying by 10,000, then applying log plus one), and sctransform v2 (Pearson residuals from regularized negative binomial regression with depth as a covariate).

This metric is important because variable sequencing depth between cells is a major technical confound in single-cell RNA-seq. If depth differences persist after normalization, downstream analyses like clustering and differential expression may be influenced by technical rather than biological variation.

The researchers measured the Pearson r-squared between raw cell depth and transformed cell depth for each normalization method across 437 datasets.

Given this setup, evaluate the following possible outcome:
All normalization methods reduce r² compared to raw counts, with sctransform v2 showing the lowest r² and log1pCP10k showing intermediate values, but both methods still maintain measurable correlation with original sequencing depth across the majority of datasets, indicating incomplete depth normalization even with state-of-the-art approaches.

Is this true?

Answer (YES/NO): NO